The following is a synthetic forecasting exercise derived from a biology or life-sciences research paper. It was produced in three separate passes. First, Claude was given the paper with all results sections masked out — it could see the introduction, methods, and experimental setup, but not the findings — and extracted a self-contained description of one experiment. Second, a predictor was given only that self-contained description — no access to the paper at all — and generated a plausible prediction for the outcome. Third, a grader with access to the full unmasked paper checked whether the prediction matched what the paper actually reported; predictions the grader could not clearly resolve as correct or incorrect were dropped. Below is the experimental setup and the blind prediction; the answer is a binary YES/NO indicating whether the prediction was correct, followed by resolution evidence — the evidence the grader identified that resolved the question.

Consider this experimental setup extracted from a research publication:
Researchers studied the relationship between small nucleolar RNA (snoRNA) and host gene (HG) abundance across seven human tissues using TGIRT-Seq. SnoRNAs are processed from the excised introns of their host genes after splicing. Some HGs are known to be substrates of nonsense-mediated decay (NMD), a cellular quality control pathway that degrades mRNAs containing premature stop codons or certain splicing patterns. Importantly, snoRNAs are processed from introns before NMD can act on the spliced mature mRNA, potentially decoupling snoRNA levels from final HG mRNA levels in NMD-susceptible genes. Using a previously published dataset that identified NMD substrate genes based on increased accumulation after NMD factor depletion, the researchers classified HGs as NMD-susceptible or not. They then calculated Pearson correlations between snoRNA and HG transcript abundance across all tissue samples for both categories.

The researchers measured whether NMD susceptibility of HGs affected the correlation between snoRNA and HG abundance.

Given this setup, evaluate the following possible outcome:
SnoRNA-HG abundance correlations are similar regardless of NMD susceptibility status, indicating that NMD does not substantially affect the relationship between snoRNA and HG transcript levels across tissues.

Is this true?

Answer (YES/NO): NO